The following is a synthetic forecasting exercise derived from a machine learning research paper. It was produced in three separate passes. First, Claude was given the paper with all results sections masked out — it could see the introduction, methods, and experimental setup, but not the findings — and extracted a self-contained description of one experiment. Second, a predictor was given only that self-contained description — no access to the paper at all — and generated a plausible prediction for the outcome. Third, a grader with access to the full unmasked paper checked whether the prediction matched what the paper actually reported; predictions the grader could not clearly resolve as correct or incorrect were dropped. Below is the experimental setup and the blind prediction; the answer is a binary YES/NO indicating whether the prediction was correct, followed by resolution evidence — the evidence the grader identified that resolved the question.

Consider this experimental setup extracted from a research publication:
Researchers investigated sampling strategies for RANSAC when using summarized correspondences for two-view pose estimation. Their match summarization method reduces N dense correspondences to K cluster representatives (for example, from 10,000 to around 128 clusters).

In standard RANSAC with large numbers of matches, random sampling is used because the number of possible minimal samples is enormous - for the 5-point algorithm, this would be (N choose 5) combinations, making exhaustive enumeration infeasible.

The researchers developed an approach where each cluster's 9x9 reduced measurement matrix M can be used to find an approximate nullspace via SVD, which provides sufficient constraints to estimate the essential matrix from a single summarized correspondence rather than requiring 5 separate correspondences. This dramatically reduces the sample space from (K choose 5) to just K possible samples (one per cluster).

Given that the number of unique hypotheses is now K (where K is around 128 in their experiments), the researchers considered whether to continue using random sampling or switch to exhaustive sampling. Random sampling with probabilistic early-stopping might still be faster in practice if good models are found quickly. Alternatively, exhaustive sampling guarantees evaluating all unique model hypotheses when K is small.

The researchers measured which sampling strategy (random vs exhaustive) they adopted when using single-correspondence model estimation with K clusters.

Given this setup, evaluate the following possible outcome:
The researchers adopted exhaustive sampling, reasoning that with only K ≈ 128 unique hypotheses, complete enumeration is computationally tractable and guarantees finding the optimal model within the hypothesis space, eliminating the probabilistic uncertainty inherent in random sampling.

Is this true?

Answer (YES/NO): YES